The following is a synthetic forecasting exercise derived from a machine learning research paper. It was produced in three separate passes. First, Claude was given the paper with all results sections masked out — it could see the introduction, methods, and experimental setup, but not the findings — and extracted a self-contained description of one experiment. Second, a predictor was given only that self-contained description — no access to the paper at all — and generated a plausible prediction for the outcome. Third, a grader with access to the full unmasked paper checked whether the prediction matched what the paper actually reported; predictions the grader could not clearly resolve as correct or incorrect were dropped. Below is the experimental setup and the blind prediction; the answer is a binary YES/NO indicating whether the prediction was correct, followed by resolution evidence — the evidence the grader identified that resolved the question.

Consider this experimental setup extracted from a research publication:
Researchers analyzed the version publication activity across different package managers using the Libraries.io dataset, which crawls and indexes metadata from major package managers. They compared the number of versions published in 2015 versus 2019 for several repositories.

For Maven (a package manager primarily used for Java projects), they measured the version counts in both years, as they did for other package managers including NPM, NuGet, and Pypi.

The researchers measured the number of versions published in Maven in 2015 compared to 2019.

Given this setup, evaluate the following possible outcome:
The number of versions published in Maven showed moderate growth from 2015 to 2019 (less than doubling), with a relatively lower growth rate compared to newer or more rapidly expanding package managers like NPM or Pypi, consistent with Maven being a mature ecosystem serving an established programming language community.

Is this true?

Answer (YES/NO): NO